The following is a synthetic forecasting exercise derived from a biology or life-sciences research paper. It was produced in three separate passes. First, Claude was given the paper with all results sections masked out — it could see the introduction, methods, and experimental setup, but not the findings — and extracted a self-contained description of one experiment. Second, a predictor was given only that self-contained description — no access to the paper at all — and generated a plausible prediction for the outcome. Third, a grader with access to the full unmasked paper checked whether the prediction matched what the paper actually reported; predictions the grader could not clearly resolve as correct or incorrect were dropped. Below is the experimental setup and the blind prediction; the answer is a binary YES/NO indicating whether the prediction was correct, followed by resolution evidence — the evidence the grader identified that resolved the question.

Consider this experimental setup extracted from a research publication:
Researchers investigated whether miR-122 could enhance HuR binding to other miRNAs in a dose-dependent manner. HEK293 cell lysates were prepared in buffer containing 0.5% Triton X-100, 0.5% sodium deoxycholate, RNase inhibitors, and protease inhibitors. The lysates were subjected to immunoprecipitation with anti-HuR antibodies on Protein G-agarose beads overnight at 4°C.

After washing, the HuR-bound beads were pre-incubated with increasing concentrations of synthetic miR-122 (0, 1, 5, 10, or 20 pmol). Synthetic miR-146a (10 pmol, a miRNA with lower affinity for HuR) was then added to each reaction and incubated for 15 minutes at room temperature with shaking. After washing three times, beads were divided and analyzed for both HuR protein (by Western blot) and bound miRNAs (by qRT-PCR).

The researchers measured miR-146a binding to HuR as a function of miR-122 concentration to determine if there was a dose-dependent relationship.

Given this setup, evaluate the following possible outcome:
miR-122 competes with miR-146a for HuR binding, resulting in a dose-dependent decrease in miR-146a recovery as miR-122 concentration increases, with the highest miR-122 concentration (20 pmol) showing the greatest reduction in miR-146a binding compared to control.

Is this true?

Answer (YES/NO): NO